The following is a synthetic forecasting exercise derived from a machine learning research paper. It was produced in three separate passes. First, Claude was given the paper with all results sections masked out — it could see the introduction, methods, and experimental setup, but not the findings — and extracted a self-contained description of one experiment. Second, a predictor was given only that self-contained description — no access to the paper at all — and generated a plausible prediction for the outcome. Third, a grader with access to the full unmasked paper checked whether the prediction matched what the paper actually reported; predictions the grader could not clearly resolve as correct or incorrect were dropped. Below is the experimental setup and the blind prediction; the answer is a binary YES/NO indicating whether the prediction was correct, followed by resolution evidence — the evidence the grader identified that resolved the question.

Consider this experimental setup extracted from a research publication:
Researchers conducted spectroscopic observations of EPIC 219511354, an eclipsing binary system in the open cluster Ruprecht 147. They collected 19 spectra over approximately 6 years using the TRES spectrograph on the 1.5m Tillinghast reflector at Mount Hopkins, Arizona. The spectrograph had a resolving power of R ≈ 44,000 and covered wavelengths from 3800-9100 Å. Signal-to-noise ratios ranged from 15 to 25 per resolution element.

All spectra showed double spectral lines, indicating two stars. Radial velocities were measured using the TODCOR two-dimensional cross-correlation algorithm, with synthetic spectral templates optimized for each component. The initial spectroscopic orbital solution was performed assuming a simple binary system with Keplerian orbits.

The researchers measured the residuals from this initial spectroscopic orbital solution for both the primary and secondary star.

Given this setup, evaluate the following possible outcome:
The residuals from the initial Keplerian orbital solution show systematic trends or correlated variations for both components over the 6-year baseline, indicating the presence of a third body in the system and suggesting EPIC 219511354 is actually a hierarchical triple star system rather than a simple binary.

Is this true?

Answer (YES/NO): YES